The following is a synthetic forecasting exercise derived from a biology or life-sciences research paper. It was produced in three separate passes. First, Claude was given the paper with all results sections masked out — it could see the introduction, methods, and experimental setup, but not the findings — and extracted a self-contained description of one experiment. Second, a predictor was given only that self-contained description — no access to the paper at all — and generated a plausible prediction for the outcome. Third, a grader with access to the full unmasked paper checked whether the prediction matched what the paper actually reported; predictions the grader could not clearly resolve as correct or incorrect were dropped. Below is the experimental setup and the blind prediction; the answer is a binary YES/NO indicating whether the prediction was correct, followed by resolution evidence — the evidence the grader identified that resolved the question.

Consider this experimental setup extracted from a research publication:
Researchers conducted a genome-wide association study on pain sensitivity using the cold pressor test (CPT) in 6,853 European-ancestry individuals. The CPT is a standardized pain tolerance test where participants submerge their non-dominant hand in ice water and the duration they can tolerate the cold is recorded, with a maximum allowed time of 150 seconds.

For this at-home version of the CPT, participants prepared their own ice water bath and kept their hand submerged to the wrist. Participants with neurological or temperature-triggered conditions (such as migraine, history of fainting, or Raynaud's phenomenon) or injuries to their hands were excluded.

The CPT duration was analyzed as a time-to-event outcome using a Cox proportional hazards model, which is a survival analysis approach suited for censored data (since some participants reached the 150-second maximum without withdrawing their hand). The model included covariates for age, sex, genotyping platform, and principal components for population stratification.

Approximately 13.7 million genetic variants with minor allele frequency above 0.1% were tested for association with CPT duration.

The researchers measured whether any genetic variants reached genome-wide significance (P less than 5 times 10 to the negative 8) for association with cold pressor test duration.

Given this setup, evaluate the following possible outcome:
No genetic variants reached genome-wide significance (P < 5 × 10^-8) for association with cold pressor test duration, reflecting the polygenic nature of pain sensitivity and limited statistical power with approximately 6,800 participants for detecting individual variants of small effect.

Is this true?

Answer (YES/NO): YES